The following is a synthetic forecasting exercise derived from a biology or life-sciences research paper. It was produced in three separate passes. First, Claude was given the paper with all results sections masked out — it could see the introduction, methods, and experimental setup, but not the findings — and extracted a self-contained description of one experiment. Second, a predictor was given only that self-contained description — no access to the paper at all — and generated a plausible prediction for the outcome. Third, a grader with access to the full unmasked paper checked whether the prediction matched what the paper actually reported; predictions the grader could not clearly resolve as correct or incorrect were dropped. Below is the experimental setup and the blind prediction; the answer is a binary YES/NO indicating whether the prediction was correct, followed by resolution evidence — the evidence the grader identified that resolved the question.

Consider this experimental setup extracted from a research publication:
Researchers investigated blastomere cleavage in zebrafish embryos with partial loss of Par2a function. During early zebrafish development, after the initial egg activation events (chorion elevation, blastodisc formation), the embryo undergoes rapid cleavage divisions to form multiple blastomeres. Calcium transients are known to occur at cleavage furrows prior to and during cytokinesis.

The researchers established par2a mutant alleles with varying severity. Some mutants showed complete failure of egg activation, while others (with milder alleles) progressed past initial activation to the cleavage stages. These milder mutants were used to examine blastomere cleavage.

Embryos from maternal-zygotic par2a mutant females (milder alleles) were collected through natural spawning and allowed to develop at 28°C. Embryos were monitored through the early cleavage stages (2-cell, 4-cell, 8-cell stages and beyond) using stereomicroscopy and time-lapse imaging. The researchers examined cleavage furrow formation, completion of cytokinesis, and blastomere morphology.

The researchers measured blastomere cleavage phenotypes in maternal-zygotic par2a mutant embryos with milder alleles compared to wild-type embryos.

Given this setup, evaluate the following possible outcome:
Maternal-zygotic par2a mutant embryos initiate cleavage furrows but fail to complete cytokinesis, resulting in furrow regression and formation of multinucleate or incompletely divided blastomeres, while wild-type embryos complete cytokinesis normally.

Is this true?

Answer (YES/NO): NO